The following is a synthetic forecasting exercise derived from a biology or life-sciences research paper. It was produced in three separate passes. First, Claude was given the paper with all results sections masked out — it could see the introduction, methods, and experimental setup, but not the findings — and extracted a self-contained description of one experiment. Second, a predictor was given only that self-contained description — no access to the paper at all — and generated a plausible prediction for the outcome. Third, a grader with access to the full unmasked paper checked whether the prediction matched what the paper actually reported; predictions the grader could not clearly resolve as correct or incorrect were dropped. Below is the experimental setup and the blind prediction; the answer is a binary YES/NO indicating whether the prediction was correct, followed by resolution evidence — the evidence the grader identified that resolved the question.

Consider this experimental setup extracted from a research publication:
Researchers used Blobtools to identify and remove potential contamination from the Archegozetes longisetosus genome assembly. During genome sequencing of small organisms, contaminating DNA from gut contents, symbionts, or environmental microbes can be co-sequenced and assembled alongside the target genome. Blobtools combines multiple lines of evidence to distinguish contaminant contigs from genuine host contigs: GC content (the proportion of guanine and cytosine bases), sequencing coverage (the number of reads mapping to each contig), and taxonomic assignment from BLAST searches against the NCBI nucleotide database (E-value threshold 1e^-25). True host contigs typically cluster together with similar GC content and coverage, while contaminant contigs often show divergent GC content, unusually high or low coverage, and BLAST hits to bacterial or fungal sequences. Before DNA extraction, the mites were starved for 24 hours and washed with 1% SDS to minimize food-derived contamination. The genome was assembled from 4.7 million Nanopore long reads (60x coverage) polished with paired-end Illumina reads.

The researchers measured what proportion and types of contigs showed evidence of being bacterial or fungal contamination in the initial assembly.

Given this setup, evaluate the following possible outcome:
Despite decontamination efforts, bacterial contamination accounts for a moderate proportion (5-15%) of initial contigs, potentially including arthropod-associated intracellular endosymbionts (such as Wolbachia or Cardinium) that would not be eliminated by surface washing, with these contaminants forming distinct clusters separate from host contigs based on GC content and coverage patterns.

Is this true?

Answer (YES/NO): NO